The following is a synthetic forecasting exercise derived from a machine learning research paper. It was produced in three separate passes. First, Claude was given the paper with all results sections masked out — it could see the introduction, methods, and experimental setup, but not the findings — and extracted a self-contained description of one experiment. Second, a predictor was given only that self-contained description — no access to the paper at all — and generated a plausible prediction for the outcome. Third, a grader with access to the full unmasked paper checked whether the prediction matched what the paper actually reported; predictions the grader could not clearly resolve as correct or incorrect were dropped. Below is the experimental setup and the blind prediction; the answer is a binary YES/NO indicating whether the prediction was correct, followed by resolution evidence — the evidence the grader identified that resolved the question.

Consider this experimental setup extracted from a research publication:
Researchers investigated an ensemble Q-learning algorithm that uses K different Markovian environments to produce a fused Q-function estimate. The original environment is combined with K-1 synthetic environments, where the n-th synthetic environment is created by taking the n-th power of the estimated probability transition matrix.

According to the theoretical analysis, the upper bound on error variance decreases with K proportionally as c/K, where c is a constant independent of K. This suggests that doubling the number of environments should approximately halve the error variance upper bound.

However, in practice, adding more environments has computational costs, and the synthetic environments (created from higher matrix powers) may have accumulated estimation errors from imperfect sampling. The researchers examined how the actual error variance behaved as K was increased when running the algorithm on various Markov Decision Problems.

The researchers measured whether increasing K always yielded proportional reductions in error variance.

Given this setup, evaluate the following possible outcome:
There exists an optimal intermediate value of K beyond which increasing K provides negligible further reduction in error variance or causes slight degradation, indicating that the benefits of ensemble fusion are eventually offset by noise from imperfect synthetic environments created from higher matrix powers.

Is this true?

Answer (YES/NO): NO